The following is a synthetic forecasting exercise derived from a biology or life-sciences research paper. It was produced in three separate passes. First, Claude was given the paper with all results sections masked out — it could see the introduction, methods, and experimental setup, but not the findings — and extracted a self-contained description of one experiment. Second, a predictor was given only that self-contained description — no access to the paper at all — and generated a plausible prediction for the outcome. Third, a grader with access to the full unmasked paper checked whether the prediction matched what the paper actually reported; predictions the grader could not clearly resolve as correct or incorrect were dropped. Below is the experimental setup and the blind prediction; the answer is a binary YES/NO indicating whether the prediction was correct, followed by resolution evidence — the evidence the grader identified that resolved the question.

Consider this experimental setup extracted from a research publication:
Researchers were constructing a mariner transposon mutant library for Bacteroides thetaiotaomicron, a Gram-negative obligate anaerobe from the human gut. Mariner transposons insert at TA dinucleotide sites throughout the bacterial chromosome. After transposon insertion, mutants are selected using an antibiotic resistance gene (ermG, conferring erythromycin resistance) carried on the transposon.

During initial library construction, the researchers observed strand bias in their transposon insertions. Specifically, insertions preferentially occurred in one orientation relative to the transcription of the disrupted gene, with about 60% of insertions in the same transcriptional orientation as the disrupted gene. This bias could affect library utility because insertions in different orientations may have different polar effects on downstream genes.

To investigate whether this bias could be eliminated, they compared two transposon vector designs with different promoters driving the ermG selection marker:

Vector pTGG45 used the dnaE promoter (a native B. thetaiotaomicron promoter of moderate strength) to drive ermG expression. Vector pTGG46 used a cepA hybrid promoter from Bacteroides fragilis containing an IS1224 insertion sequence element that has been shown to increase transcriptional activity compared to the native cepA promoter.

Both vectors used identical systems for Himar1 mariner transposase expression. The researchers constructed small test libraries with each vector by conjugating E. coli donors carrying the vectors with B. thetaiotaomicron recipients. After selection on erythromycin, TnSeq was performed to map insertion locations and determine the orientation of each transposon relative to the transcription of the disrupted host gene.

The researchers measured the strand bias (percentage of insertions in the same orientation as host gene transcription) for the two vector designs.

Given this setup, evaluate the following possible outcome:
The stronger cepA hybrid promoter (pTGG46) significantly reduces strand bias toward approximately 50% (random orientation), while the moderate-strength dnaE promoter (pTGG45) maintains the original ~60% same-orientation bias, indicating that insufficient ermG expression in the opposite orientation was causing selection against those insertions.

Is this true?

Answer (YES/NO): YES